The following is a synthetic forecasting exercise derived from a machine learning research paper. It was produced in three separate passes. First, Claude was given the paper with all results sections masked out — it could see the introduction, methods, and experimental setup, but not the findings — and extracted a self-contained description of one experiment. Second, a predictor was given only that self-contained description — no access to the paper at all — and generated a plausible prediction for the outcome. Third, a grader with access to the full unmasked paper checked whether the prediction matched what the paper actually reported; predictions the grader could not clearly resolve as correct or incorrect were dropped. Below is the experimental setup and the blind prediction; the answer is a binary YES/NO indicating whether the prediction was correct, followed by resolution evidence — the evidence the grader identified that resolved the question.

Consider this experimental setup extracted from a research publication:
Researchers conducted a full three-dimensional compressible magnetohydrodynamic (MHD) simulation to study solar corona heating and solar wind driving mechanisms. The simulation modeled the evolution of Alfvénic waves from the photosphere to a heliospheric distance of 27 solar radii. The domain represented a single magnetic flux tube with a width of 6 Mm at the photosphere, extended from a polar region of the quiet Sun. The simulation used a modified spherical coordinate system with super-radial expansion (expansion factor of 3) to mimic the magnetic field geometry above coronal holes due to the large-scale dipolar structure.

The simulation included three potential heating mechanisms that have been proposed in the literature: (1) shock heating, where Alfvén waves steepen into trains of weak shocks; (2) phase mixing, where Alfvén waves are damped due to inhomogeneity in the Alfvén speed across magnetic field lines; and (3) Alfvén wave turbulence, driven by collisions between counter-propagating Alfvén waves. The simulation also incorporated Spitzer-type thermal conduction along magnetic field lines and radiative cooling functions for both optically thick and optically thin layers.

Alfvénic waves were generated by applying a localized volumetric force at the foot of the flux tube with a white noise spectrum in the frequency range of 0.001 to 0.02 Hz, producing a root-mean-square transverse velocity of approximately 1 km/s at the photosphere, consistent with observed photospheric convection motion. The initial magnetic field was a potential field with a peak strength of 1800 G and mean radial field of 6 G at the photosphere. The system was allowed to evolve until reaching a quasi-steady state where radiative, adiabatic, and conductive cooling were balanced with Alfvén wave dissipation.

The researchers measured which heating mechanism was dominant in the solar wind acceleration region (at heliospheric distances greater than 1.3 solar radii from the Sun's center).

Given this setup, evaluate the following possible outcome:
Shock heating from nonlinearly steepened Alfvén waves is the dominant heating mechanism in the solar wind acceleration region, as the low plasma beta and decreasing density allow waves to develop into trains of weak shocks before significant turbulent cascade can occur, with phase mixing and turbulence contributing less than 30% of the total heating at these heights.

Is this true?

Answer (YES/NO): NO